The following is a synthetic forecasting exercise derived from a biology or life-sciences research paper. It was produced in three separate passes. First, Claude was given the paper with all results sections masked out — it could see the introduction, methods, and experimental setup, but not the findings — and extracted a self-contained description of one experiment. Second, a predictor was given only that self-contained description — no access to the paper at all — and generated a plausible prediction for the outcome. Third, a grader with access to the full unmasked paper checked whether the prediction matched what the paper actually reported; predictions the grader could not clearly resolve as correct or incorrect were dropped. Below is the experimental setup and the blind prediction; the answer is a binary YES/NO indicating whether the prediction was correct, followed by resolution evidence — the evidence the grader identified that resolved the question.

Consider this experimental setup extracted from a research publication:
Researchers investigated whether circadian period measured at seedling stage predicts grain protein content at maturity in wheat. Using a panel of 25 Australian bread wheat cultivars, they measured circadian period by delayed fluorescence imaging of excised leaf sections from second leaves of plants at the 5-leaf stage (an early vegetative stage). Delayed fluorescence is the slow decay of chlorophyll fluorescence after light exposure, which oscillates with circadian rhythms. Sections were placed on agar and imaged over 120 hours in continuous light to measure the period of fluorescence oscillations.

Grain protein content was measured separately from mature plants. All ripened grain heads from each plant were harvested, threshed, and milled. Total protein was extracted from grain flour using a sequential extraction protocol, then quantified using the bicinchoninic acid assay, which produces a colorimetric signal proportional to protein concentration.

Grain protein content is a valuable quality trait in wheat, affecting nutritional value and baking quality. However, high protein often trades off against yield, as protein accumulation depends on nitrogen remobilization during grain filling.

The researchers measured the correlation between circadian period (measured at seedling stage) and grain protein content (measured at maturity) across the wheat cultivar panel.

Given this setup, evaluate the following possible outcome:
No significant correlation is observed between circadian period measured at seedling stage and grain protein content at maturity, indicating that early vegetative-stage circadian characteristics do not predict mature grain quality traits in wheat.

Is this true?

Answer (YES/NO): NO